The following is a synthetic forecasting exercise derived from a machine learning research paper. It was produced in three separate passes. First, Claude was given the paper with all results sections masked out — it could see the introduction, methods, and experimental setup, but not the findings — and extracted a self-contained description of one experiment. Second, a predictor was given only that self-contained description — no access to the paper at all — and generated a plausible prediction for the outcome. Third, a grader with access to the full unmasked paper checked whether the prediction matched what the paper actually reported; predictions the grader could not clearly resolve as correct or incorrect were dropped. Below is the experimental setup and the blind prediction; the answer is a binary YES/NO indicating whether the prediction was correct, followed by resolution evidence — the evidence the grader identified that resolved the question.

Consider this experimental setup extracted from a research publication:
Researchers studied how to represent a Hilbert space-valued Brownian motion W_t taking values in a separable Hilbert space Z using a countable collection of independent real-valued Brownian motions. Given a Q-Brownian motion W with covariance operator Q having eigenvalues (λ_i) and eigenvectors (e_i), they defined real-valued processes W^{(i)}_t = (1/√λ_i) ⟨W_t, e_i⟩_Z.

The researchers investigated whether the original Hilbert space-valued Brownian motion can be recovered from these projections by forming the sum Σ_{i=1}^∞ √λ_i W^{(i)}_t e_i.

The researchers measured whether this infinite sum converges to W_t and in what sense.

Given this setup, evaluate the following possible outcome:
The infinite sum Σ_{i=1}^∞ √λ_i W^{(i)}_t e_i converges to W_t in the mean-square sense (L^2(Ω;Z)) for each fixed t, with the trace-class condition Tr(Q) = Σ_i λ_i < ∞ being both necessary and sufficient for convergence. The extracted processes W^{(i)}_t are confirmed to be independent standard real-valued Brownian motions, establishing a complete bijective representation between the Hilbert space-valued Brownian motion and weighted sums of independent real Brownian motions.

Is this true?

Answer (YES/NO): NO